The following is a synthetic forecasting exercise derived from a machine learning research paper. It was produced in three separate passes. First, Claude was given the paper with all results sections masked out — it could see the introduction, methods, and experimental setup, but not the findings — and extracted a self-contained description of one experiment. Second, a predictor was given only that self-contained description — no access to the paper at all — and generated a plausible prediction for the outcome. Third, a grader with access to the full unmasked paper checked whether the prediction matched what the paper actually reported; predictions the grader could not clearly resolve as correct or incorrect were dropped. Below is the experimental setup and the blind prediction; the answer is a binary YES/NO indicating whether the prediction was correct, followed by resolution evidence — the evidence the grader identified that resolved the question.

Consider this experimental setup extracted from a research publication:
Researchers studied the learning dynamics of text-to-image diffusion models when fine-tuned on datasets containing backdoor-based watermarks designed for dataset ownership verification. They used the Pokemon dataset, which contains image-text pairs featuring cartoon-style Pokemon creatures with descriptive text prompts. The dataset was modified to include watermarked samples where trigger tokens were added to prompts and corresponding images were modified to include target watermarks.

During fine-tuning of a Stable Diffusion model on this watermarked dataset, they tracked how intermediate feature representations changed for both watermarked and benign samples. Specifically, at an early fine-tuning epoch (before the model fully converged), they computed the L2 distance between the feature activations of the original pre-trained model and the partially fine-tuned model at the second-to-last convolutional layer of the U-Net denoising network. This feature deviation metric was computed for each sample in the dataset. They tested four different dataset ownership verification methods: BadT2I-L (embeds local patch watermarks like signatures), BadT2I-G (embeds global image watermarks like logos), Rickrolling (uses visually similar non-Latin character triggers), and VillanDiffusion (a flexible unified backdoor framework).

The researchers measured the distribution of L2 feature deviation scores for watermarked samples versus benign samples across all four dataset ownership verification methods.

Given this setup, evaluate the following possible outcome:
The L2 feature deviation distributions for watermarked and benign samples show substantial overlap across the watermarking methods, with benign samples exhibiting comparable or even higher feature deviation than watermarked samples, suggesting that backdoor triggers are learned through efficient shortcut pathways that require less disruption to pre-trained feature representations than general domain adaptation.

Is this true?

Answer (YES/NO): NO